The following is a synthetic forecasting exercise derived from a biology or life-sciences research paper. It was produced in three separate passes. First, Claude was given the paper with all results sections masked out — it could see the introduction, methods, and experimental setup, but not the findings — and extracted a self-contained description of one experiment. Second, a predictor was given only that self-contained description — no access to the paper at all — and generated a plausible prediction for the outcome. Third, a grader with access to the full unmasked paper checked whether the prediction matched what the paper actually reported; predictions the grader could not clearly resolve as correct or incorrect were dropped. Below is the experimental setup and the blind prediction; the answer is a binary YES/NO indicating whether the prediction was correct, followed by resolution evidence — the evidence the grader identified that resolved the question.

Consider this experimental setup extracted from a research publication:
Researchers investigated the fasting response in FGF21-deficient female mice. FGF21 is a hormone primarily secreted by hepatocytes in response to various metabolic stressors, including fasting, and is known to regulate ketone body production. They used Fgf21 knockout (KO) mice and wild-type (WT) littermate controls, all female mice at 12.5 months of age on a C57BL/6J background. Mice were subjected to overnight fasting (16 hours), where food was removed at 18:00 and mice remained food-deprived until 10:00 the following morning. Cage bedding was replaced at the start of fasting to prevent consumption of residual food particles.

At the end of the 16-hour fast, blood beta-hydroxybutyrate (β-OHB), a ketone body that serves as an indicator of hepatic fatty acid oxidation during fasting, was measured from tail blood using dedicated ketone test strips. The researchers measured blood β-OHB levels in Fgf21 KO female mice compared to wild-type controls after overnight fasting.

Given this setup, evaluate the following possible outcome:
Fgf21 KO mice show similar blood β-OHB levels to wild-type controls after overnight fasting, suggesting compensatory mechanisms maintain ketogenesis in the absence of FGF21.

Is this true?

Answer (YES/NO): YES